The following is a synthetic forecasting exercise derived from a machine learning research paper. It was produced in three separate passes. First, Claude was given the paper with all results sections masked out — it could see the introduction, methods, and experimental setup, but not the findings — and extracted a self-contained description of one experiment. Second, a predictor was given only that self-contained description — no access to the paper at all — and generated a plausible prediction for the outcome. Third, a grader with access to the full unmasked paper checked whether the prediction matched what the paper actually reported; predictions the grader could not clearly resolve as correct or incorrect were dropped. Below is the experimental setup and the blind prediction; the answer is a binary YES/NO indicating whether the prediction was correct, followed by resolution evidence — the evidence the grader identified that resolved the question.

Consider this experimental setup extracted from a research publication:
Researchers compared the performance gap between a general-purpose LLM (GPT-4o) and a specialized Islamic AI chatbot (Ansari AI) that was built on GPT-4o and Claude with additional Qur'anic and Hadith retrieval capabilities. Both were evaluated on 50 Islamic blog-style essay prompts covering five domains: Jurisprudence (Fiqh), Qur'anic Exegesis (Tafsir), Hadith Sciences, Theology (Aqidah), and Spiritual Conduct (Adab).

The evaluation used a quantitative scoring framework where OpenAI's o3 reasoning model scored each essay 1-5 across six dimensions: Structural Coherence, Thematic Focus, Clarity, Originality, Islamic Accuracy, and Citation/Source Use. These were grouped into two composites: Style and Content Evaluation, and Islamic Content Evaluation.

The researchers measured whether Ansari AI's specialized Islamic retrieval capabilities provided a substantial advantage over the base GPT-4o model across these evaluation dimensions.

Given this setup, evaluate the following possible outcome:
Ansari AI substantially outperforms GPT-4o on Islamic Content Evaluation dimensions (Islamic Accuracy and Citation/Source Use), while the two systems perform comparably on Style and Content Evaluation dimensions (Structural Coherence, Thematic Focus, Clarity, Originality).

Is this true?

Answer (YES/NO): NO